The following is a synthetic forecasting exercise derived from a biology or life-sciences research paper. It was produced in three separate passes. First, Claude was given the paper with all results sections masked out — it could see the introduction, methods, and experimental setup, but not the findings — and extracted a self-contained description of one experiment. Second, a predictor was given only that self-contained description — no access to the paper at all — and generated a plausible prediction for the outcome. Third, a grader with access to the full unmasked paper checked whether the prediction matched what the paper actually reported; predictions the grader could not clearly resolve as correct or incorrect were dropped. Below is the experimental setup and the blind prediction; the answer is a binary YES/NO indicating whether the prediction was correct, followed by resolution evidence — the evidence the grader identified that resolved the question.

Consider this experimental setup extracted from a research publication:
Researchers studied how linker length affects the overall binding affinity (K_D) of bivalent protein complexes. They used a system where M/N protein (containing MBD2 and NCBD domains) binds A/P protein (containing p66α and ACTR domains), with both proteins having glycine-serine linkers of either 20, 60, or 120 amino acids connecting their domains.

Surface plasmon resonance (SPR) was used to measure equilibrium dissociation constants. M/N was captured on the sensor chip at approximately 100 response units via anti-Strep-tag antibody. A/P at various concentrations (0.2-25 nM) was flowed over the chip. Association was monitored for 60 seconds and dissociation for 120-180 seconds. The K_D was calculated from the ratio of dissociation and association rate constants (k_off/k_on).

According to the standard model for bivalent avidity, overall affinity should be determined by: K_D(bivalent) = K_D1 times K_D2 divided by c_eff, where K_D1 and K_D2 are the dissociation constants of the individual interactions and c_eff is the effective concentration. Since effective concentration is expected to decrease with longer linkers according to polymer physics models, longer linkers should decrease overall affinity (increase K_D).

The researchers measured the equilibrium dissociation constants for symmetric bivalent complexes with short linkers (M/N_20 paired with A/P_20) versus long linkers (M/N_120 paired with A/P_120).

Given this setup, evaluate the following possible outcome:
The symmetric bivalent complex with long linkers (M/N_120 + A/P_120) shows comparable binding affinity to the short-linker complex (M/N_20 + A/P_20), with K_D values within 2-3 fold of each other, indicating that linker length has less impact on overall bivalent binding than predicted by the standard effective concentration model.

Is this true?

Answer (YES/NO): YES